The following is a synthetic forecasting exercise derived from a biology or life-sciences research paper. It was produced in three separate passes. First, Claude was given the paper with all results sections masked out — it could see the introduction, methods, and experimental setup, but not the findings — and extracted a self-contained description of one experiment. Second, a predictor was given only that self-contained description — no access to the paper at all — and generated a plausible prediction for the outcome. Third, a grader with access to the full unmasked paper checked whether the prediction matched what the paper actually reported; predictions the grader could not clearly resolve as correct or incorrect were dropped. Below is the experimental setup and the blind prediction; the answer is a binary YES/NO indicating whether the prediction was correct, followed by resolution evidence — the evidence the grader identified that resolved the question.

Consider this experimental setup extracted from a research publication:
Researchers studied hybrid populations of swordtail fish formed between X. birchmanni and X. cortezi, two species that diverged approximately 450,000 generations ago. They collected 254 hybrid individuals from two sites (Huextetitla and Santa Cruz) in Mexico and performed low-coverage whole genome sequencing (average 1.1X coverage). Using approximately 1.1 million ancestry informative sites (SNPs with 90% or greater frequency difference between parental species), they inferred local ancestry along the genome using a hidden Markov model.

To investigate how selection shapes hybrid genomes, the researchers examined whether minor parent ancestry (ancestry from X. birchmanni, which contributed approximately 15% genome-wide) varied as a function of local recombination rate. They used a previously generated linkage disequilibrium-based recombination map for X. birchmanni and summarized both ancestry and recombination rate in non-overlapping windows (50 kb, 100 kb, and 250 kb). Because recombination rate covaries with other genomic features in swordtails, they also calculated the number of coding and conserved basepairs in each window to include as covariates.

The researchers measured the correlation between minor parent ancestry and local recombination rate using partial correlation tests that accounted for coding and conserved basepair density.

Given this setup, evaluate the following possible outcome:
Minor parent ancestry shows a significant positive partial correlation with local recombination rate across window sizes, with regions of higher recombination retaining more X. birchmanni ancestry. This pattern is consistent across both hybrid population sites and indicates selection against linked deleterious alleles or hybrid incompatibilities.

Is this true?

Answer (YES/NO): YES